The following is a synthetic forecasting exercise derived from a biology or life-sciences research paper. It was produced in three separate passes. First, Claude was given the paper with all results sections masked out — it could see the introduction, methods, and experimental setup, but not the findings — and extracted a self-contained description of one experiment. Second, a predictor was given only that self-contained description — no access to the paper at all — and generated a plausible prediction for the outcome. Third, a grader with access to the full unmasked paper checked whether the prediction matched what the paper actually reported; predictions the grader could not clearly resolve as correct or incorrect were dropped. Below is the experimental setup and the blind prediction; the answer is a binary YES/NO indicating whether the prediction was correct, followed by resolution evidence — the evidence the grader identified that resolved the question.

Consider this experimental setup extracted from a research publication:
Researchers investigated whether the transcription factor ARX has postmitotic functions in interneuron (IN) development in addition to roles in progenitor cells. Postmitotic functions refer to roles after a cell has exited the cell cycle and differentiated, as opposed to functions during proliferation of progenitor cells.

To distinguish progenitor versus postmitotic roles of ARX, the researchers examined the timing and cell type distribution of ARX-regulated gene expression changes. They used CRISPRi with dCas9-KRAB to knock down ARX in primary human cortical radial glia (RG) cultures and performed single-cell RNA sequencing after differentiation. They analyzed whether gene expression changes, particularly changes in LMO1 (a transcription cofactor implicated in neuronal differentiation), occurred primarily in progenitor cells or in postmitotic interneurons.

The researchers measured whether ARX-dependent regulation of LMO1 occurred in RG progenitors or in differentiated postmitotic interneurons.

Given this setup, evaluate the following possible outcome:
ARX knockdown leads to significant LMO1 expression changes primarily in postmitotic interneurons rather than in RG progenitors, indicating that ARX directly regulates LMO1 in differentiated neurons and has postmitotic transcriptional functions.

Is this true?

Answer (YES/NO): YES